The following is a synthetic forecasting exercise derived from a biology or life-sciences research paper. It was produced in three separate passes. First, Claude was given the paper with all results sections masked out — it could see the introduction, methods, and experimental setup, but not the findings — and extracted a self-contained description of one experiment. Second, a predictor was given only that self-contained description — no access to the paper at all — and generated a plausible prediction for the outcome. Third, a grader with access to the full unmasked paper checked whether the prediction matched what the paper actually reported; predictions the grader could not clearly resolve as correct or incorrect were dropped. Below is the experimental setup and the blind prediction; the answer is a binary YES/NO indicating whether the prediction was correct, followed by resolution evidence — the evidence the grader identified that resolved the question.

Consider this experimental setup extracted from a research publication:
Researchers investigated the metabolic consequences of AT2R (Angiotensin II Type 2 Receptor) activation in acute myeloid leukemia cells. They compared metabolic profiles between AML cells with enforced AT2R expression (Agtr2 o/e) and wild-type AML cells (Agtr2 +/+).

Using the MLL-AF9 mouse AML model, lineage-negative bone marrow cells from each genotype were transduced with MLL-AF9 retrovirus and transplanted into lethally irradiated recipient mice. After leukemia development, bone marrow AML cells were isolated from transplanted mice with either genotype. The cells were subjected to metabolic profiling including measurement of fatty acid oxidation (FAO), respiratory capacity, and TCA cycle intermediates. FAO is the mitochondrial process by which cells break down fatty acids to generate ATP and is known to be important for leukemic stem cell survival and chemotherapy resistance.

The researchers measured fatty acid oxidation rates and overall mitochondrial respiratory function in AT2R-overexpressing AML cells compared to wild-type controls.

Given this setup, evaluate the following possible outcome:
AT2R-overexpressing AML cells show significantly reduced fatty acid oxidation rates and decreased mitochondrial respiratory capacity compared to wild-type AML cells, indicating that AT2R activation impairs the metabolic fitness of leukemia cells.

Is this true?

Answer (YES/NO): YES